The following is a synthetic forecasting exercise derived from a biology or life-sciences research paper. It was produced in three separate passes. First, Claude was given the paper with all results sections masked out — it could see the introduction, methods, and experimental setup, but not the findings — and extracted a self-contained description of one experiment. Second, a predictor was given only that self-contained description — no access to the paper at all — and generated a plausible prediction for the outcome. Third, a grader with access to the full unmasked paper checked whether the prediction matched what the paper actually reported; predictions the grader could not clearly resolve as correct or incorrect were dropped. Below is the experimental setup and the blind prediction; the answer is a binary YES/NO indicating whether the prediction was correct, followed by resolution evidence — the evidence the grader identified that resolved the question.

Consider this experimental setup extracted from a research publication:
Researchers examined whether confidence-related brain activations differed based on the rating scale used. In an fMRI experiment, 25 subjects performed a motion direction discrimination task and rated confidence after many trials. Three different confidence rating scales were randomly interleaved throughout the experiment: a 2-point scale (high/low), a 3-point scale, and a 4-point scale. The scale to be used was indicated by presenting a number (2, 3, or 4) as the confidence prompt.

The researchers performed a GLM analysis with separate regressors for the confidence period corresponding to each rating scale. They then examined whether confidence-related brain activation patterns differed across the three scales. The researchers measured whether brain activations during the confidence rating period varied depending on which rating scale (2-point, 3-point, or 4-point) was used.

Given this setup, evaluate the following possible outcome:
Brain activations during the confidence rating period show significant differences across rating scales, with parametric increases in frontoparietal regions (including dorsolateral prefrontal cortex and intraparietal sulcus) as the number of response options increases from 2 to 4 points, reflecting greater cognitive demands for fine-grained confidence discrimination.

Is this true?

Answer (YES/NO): NO